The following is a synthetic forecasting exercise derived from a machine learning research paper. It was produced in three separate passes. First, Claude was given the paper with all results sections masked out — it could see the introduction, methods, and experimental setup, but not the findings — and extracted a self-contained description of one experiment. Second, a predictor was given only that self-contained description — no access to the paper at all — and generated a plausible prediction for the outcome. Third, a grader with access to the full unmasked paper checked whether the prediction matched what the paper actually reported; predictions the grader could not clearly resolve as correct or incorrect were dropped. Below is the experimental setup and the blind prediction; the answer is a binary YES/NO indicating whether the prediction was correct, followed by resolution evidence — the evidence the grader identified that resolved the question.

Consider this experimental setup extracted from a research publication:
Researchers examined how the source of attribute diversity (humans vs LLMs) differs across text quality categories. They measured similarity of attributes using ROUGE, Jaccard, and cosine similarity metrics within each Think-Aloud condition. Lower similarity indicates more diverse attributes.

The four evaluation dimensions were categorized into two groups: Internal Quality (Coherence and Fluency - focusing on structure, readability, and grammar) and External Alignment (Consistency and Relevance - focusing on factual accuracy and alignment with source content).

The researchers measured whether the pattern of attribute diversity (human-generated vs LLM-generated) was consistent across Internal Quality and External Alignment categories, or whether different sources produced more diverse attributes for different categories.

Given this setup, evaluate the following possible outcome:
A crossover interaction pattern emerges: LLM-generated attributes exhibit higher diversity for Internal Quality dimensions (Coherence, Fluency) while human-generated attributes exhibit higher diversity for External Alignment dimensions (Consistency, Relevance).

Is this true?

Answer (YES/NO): NO